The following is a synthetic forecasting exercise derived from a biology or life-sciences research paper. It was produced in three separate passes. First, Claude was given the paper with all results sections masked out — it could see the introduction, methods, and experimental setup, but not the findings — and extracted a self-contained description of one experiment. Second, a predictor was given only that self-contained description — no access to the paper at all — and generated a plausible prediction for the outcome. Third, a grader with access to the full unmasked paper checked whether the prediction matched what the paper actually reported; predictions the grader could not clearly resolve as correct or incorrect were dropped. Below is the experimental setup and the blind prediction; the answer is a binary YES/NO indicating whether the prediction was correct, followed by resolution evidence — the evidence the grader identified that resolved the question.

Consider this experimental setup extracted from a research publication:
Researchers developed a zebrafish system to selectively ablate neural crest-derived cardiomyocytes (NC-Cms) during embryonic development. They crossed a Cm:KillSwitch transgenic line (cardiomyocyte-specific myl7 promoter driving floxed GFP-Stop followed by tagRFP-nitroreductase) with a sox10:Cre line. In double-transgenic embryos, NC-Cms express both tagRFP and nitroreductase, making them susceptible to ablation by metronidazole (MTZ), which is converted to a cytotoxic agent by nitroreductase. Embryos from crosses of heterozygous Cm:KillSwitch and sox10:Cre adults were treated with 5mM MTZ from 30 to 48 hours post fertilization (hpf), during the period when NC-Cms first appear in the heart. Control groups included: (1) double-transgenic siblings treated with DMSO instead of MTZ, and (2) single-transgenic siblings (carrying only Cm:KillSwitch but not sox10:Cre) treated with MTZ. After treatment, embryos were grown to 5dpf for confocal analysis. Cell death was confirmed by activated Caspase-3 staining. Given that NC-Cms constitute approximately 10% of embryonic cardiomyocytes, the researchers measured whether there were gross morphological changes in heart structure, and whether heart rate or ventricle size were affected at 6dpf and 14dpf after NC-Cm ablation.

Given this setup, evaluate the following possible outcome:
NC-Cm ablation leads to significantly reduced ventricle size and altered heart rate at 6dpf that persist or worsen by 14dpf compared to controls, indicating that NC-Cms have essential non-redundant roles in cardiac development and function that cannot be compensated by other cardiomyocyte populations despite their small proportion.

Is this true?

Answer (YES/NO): NO